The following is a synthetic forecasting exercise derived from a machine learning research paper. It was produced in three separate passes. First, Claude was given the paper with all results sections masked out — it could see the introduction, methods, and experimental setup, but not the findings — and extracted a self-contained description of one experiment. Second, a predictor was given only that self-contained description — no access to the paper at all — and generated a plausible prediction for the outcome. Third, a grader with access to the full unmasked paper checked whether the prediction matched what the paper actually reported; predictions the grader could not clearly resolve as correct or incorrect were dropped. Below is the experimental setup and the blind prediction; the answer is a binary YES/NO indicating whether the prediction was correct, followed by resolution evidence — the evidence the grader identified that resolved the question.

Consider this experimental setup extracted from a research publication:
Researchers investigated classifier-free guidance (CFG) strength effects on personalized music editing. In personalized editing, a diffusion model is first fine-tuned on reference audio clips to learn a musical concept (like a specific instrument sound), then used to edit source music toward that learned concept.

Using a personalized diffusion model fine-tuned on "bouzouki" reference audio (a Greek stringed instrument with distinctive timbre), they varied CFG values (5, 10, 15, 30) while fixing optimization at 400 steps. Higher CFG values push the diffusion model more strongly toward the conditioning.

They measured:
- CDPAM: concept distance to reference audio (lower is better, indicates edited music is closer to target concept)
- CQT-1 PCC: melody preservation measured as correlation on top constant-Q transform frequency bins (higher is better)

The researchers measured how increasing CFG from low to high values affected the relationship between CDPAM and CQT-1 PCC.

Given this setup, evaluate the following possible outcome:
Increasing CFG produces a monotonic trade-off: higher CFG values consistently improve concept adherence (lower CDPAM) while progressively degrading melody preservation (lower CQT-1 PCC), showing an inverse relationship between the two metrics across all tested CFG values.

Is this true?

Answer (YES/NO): YES